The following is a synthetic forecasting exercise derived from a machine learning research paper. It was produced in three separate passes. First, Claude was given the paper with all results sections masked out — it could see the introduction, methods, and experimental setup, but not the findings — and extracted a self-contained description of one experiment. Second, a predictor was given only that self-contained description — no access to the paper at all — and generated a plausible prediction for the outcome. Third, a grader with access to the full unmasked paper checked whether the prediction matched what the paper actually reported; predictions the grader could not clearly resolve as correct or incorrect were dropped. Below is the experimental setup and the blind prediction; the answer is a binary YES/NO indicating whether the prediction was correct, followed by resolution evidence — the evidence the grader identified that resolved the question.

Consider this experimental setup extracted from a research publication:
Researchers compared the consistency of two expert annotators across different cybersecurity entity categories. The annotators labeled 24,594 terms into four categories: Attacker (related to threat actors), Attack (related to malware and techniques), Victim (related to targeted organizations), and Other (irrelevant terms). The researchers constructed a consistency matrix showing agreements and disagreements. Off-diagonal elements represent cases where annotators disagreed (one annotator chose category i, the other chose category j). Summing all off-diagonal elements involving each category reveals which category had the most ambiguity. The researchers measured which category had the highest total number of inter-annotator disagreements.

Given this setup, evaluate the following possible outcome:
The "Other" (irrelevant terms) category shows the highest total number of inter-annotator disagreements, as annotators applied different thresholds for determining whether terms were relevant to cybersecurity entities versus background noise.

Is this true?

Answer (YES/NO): YES